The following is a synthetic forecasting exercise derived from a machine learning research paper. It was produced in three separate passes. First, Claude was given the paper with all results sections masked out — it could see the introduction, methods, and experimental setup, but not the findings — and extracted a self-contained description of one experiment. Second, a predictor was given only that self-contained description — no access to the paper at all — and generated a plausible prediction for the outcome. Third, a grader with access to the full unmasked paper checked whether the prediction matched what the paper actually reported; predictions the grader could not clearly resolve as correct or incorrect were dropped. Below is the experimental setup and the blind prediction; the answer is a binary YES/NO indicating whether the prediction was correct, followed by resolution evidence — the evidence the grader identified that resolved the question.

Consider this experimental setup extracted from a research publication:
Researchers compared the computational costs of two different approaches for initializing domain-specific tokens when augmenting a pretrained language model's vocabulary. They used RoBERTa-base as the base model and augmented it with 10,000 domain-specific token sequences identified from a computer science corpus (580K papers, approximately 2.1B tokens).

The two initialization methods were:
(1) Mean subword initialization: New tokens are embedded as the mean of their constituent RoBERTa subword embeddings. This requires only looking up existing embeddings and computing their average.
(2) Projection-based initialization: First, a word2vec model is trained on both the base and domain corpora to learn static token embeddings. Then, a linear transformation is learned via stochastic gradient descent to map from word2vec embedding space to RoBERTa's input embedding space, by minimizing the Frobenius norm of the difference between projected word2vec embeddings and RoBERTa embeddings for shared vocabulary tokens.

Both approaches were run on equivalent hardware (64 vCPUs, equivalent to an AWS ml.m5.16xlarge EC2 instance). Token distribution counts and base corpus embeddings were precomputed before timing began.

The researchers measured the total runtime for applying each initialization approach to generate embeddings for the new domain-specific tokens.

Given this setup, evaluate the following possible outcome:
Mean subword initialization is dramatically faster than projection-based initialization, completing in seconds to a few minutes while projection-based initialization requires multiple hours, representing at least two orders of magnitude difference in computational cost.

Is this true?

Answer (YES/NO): NO